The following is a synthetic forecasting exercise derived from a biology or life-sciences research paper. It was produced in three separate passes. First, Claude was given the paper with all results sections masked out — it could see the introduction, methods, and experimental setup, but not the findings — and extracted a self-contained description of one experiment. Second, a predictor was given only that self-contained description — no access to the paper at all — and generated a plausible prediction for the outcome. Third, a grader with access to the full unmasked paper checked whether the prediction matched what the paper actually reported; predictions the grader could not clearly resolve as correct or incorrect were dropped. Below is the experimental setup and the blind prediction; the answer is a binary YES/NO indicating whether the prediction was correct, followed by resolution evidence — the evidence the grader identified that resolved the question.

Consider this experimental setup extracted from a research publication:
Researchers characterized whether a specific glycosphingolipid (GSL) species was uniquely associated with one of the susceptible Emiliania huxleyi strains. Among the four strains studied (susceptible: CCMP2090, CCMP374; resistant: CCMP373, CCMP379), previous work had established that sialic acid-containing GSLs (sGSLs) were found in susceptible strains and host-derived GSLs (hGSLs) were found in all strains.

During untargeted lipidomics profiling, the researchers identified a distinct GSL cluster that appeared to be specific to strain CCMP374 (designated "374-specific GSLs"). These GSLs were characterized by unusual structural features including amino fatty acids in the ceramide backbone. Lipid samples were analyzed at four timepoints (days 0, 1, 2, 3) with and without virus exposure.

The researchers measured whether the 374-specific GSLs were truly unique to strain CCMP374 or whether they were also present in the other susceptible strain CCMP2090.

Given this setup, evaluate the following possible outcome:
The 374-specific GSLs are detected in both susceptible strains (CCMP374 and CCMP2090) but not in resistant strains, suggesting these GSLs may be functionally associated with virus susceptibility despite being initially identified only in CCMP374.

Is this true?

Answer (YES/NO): NO